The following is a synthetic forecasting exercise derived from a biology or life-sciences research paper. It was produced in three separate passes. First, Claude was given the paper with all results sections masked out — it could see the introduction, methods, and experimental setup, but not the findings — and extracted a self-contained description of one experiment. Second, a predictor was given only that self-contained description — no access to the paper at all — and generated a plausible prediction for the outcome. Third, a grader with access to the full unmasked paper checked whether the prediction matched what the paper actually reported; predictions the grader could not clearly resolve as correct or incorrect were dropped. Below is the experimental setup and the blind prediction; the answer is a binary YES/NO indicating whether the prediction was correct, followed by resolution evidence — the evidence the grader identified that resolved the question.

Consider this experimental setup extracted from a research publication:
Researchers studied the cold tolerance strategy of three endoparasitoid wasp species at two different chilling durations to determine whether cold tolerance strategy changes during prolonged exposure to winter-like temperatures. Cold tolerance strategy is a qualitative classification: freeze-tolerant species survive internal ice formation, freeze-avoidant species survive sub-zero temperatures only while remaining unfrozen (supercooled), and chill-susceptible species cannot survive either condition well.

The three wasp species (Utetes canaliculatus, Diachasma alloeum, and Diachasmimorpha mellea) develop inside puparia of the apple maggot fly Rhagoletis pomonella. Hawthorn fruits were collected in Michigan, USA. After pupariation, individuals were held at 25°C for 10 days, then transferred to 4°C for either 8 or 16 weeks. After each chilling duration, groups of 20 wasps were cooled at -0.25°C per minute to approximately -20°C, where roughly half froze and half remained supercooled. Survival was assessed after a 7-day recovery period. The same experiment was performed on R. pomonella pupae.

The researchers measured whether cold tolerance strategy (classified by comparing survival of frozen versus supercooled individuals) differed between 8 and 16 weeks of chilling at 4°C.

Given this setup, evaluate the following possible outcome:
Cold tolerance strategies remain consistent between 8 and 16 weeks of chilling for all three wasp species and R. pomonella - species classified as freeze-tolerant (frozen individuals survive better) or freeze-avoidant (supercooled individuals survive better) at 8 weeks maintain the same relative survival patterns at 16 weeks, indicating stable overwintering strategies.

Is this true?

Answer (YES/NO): YES